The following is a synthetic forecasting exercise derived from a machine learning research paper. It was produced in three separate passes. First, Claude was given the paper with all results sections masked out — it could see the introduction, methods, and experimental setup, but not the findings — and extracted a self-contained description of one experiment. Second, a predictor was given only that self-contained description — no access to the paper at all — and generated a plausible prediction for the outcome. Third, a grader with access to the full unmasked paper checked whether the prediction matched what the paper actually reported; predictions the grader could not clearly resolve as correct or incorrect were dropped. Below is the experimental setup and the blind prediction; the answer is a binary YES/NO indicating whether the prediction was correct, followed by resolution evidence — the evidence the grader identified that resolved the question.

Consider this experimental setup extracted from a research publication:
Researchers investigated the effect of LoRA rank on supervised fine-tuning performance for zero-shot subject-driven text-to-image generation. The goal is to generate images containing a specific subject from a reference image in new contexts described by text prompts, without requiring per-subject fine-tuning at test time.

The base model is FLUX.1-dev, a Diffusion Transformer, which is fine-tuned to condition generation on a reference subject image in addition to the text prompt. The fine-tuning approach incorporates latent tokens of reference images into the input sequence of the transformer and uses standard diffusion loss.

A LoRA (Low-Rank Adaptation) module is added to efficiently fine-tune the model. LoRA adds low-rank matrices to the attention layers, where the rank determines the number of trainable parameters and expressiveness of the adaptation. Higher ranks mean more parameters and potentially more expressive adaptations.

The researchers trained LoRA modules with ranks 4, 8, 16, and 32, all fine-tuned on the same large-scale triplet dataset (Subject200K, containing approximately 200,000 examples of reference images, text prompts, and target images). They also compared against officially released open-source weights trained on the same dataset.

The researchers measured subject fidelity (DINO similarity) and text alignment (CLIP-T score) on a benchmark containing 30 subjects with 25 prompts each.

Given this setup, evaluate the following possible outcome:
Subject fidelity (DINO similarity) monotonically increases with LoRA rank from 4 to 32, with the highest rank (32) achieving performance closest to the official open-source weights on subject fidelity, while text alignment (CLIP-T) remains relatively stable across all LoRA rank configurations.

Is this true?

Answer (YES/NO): NO